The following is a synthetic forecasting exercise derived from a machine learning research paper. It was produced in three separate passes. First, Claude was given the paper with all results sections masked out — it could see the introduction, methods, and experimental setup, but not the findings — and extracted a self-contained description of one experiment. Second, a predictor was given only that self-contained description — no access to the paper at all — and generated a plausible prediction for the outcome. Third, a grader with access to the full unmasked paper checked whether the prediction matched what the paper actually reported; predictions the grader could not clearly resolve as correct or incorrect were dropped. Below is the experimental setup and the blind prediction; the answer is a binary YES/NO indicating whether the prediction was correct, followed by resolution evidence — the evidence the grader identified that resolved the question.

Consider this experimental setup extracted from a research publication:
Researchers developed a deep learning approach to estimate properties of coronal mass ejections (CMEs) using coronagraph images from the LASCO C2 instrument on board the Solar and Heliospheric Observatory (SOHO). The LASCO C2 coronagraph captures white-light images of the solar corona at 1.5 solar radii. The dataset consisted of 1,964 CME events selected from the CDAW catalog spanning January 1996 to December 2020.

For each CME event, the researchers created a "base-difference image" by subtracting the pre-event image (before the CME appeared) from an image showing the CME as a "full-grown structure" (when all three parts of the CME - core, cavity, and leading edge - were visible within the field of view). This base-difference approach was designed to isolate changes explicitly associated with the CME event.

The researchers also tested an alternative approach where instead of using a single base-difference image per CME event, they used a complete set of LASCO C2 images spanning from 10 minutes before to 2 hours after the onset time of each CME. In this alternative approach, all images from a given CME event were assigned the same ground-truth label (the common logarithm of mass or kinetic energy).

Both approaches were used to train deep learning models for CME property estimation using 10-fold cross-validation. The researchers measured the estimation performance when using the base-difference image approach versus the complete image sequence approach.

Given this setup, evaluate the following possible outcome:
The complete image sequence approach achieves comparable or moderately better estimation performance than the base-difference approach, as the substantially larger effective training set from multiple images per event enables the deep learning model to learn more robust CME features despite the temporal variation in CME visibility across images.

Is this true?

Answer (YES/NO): NO